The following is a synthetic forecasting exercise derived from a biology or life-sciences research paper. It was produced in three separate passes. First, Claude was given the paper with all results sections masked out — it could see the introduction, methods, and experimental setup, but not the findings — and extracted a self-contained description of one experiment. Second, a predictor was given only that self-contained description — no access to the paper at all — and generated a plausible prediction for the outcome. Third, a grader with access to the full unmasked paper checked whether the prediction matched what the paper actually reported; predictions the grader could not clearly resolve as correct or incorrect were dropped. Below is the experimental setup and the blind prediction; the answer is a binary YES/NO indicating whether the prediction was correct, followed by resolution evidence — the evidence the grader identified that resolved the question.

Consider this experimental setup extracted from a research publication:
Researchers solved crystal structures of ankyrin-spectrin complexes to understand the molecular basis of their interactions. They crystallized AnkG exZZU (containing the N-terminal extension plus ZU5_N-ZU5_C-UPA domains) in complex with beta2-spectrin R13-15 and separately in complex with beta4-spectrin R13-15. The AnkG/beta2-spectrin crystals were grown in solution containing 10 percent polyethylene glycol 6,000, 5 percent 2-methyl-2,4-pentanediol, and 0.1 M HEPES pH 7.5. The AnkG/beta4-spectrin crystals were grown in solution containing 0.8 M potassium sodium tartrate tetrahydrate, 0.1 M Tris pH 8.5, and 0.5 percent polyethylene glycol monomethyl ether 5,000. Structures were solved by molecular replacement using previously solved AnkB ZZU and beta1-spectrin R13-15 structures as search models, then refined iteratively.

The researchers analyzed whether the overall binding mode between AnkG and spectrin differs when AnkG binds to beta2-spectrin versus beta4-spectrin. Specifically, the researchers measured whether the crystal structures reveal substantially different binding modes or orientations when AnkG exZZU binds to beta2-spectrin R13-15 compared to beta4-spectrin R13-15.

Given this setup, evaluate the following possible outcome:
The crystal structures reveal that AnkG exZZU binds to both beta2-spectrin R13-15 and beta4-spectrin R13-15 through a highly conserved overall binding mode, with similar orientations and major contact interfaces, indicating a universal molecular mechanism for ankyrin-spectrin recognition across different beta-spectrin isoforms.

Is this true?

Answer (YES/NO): YES